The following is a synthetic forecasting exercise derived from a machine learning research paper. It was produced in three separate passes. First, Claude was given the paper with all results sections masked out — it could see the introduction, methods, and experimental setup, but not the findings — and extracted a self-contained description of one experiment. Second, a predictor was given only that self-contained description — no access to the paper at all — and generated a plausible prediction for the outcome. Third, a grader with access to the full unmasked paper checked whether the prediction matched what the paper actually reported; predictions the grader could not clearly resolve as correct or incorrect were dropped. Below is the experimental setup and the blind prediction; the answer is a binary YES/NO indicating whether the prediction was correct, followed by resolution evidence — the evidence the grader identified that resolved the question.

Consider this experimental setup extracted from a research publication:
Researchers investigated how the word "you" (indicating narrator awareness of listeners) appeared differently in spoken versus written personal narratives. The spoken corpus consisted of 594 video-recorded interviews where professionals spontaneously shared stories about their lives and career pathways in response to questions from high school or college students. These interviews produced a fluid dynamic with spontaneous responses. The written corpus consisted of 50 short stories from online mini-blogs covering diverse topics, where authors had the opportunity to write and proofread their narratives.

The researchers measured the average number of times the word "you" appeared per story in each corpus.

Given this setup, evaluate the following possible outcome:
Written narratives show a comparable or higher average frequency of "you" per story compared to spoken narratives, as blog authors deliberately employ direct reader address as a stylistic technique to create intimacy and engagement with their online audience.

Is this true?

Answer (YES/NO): NO